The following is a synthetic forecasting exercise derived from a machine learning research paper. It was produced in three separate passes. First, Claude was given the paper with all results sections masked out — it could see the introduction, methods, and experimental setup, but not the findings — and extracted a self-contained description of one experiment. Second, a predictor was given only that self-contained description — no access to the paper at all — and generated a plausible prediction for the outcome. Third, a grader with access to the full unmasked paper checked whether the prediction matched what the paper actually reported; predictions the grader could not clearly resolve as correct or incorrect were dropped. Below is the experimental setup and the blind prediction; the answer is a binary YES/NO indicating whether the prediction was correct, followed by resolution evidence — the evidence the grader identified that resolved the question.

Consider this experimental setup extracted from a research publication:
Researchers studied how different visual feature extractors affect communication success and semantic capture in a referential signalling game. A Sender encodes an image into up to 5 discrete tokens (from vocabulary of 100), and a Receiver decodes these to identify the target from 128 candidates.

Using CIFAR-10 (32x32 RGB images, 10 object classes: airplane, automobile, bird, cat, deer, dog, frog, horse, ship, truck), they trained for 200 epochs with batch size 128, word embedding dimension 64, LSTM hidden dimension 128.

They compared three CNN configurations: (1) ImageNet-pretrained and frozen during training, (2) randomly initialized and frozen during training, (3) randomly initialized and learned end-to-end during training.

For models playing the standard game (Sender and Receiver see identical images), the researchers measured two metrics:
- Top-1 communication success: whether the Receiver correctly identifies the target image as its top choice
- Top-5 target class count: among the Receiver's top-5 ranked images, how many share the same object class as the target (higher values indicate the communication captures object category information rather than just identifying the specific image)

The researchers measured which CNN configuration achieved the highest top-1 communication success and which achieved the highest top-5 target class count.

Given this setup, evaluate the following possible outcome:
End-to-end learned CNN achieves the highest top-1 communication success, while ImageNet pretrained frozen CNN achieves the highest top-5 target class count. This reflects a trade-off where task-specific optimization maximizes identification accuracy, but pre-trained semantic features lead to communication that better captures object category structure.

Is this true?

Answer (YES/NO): NO